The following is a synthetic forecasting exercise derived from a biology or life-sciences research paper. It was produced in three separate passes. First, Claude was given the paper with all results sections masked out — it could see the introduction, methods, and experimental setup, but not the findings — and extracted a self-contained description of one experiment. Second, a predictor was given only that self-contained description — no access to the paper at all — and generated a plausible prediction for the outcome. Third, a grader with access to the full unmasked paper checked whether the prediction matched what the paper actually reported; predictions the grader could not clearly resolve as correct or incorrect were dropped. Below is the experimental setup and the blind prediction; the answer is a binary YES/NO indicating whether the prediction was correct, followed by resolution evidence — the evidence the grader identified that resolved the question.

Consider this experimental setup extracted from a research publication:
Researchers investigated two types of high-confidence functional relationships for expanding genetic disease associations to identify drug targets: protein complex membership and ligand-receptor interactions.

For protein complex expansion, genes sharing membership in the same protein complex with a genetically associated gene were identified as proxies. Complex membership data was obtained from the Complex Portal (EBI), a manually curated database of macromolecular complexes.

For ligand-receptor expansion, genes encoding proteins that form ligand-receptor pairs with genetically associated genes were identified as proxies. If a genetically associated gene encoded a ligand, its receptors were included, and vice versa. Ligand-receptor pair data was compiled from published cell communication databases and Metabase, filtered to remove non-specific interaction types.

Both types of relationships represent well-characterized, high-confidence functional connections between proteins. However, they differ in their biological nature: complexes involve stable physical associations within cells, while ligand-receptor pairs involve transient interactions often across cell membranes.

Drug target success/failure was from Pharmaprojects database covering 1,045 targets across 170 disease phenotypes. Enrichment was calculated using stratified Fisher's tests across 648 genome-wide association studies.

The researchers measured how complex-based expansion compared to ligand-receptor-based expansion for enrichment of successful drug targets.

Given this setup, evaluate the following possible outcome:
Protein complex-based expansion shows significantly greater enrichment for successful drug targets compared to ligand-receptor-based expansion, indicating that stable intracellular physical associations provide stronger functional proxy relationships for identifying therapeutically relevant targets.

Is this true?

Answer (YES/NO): YES